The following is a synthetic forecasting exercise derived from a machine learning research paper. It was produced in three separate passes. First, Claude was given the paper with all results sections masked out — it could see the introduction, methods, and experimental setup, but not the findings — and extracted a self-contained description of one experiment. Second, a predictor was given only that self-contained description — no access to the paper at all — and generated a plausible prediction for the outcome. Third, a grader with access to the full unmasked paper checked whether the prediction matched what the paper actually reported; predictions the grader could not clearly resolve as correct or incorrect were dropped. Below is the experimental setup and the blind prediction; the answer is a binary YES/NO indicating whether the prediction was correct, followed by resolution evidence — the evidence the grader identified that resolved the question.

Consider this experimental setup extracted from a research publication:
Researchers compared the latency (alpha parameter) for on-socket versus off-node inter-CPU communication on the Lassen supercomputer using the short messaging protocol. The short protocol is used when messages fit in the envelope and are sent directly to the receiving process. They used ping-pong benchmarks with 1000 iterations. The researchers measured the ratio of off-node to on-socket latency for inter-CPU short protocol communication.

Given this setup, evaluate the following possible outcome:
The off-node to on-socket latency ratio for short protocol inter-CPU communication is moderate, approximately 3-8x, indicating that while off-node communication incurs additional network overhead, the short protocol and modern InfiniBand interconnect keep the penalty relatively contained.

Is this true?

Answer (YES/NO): YES